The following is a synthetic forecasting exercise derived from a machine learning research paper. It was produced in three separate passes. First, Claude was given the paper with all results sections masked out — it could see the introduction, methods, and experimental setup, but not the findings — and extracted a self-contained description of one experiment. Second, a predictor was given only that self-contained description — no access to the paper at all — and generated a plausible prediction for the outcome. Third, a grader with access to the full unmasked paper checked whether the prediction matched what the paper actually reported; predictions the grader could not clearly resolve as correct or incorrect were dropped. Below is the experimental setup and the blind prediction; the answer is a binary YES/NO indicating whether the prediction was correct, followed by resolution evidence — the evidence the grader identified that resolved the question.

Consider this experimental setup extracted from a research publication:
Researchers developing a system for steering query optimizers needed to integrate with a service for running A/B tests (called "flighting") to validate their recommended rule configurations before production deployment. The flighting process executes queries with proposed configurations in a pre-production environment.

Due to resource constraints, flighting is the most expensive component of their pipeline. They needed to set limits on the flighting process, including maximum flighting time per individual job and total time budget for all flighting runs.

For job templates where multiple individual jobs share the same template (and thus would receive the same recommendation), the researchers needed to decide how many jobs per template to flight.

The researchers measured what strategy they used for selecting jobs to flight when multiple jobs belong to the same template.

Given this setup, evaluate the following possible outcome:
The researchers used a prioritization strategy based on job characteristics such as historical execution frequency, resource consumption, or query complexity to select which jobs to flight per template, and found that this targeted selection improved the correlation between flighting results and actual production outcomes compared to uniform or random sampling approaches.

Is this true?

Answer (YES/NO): NO